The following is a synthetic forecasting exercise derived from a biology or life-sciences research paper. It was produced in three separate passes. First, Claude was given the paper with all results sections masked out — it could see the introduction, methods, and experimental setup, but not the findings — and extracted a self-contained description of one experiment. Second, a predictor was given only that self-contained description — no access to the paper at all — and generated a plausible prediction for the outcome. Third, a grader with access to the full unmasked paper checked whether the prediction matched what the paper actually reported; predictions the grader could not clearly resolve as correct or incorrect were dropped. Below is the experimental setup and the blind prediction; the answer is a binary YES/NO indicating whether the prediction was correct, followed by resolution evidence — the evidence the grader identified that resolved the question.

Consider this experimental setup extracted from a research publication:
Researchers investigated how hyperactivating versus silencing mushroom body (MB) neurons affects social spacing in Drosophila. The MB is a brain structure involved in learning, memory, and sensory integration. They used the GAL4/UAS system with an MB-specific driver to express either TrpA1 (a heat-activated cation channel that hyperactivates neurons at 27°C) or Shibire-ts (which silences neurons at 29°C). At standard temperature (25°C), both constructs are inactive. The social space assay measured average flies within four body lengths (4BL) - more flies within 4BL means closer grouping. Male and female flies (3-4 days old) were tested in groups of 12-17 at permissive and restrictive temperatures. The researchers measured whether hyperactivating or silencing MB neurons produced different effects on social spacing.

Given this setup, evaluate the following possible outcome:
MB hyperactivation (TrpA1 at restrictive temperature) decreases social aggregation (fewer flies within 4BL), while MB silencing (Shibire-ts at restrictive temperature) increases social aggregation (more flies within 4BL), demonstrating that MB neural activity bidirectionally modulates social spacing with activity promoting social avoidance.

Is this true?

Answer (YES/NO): NO